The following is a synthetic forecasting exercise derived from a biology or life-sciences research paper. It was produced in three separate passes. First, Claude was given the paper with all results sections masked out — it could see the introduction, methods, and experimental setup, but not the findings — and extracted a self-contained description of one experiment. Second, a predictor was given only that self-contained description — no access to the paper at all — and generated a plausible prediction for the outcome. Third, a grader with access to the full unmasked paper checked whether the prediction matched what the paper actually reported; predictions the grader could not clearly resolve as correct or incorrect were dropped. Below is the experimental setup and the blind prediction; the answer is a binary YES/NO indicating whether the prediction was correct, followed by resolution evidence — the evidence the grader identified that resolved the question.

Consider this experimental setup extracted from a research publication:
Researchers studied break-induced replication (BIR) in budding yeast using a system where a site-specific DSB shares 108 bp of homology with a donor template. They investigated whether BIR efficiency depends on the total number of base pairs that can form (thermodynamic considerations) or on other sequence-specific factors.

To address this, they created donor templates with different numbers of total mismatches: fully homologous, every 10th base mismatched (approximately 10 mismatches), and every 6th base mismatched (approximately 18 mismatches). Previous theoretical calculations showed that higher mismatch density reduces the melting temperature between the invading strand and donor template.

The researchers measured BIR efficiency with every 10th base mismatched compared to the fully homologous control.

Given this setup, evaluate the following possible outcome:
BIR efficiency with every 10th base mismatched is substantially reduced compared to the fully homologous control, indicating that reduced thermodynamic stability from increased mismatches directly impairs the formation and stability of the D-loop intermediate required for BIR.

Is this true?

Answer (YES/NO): YES